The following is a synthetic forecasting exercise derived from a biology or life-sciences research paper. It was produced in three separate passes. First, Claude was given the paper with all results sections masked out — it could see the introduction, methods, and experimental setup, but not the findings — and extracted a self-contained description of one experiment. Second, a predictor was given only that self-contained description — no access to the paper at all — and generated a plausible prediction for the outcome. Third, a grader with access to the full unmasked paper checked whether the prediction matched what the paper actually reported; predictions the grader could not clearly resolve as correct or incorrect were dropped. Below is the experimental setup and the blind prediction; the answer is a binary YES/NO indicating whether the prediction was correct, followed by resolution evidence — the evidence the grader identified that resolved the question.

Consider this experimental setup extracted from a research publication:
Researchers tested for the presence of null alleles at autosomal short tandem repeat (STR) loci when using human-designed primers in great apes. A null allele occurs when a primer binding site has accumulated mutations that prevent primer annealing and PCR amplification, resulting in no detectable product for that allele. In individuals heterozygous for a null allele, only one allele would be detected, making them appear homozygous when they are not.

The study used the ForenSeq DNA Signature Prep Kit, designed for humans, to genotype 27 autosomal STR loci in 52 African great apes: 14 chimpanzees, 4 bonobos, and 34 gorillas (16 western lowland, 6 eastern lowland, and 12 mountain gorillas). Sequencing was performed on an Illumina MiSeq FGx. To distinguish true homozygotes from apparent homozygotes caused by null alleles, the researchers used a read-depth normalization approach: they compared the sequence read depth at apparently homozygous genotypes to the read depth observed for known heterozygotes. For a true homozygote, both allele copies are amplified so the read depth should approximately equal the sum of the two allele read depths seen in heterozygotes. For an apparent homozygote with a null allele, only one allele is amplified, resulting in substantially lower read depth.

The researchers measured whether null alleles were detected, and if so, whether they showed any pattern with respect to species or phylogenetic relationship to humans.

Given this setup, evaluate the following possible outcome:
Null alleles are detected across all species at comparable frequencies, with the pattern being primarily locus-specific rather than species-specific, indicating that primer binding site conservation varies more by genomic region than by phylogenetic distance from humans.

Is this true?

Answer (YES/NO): NO